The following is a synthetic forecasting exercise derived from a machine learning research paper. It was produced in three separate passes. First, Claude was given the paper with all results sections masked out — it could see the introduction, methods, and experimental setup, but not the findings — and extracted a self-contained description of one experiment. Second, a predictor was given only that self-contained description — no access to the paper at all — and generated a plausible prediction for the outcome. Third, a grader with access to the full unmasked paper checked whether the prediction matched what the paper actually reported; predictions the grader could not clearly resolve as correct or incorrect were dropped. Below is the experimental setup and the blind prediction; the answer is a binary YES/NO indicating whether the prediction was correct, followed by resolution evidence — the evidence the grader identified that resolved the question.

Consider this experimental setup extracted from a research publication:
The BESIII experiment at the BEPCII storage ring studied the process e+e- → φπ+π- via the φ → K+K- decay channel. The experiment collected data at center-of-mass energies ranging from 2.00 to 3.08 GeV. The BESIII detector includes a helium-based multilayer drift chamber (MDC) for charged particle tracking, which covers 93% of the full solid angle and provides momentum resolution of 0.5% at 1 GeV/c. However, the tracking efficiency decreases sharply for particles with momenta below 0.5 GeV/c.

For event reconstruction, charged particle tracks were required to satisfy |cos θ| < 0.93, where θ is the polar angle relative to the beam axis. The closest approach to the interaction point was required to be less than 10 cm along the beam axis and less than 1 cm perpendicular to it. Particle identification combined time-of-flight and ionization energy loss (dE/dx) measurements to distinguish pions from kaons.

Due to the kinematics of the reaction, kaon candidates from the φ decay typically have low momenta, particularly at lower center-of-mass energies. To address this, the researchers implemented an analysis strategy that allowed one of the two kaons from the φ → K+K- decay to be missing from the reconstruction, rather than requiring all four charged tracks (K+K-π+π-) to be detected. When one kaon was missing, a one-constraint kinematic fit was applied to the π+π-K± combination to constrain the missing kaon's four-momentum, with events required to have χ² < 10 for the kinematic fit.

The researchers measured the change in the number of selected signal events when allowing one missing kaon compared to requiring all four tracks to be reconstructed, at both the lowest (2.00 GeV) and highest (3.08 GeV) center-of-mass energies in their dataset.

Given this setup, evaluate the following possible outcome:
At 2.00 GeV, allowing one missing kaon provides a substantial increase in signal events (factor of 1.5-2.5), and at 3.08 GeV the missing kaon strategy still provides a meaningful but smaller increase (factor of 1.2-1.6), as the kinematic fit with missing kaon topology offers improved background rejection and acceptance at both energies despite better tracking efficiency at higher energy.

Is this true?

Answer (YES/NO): NO